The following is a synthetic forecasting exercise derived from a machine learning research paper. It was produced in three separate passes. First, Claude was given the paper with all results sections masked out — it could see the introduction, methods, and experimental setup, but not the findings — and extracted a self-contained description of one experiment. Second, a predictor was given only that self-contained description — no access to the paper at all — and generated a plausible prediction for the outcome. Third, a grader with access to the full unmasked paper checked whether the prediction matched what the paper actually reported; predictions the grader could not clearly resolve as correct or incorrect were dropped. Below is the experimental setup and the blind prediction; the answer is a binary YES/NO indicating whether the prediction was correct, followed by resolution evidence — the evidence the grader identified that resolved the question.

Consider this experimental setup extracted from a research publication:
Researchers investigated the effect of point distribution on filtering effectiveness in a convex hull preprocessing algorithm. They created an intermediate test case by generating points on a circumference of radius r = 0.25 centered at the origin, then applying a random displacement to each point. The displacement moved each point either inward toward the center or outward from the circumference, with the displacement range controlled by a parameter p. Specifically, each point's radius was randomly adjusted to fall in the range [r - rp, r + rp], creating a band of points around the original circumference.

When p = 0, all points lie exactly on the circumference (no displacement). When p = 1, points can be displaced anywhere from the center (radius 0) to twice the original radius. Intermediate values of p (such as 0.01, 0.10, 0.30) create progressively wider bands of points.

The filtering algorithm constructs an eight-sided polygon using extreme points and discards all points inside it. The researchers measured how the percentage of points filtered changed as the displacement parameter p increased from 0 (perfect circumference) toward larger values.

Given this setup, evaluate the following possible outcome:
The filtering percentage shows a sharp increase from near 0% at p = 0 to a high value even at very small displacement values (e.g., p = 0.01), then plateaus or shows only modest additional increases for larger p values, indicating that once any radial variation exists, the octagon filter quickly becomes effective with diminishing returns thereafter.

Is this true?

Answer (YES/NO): NO